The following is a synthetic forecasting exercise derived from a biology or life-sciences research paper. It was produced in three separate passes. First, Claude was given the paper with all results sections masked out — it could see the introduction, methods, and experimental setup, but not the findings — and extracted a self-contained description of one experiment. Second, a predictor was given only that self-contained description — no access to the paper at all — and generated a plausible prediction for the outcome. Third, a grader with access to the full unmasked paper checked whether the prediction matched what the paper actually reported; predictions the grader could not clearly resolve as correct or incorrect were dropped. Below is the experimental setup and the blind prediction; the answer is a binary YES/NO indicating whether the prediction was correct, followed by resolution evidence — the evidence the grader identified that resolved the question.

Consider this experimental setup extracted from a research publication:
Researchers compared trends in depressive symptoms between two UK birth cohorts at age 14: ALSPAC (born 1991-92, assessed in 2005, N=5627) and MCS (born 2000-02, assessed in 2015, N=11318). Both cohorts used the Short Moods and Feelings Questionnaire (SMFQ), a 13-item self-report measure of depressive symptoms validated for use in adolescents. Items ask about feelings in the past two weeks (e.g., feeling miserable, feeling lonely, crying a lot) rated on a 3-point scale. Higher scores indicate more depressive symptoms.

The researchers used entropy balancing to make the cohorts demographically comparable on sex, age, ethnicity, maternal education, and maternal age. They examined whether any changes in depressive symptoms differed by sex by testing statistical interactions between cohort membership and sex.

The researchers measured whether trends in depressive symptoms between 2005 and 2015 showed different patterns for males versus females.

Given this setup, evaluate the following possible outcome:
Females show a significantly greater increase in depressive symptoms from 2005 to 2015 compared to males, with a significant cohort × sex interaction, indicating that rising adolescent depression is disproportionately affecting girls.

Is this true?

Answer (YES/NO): NO